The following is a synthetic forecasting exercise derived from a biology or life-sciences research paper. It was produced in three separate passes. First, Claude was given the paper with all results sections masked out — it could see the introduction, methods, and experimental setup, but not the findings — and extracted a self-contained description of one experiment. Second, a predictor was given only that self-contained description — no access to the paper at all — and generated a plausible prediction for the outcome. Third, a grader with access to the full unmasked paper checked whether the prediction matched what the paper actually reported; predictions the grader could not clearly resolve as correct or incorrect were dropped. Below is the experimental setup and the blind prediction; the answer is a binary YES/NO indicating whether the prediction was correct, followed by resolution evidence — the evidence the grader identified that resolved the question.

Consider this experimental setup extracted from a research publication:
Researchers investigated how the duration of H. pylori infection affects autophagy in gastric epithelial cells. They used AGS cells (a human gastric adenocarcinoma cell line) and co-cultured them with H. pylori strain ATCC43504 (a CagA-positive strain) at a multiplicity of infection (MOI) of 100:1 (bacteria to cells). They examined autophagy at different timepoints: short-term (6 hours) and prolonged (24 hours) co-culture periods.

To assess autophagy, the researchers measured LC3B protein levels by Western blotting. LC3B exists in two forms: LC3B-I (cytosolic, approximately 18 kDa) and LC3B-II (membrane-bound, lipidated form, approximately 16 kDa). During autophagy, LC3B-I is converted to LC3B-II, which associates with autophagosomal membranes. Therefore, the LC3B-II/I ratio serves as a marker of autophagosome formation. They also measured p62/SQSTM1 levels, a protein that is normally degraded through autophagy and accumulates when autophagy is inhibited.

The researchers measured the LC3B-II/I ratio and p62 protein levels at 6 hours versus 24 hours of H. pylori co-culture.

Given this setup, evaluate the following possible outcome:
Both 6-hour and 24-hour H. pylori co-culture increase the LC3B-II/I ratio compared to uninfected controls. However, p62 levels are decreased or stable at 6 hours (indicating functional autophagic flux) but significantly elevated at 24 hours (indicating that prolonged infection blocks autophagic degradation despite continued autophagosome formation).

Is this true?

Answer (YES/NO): NO